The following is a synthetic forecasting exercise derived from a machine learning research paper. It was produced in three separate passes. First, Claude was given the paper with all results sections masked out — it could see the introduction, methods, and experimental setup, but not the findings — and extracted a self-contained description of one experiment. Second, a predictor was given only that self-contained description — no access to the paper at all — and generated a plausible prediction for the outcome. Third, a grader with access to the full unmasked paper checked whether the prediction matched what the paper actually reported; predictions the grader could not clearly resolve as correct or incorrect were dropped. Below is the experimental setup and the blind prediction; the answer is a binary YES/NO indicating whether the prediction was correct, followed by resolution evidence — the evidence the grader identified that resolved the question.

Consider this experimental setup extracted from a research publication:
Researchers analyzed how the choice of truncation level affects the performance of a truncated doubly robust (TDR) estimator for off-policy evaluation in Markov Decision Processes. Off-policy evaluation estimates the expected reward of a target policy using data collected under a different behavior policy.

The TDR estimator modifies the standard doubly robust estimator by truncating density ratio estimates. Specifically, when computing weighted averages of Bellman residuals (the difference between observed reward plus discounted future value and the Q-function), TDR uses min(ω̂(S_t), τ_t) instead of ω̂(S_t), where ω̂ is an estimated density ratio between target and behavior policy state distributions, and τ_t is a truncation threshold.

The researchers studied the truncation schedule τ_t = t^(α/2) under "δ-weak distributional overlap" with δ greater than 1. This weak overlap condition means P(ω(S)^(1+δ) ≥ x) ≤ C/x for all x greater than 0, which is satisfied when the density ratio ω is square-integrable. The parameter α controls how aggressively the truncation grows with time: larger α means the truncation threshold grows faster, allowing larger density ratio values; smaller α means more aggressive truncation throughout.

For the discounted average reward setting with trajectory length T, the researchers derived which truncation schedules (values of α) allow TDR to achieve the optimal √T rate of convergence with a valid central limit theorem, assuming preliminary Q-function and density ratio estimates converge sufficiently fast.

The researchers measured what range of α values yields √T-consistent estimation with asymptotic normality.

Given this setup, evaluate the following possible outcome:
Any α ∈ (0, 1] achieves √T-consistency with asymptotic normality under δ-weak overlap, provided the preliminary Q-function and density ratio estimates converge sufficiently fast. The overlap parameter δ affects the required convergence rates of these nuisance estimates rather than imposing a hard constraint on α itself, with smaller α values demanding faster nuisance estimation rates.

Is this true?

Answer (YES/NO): NO